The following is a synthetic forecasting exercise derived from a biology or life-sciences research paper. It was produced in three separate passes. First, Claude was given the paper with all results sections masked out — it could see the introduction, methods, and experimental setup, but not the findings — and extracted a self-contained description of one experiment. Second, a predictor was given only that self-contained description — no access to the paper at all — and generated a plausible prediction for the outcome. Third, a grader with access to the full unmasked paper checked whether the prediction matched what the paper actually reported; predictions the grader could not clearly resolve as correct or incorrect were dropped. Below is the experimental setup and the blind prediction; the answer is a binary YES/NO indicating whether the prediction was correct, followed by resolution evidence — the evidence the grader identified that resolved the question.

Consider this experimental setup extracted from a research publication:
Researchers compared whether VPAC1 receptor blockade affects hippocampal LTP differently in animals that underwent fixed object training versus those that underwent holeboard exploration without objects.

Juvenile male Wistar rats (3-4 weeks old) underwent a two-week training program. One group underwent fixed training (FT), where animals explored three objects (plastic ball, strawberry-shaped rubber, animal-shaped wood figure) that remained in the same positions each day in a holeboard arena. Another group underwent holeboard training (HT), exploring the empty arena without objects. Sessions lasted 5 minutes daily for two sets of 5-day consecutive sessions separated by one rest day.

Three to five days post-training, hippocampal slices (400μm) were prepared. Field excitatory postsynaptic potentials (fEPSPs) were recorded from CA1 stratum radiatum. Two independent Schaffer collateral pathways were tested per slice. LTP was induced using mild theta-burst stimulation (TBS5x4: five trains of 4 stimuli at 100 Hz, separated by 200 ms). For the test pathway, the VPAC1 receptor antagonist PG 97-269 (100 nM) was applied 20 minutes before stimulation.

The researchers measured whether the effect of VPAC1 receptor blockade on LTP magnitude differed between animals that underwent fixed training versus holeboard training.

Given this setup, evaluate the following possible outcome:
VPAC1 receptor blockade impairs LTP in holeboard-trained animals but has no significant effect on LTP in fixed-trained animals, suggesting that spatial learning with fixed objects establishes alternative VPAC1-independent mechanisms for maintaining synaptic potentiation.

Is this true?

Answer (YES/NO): NO